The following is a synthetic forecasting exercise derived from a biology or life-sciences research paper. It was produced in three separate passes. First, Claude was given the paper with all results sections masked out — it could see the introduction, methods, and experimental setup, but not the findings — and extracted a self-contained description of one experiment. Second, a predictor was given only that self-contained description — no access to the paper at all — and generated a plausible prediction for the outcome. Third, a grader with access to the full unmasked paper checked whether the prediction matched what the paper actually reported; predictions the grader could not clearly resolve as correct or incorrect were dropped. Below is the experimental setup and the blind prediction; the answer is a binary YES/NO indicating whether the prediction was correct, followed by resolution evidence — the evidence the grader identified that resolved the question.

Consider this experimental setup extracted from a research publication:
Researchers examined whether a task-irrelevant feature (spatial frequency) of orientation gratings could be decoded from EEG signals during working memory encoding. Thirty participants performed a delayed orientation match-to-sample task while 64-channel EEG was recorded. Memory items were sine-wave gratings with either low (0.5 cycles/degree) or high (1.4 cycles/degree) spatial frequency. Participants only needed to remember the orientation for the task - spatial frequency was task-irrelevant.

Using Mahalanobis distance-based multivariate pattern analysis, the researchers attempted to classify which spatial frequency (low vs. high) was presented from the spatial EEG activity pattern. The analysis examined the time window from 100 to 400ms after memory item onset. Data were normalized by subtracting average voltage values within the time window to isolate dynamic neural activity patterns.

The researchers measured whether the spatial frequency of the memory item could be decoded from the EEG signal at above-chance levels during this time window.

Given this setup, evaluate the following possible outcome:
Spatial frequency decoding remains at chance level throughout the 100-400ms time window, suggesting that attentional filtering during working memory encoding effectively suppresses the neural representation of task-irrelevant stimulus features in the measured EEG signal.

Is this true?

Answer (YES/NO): NO